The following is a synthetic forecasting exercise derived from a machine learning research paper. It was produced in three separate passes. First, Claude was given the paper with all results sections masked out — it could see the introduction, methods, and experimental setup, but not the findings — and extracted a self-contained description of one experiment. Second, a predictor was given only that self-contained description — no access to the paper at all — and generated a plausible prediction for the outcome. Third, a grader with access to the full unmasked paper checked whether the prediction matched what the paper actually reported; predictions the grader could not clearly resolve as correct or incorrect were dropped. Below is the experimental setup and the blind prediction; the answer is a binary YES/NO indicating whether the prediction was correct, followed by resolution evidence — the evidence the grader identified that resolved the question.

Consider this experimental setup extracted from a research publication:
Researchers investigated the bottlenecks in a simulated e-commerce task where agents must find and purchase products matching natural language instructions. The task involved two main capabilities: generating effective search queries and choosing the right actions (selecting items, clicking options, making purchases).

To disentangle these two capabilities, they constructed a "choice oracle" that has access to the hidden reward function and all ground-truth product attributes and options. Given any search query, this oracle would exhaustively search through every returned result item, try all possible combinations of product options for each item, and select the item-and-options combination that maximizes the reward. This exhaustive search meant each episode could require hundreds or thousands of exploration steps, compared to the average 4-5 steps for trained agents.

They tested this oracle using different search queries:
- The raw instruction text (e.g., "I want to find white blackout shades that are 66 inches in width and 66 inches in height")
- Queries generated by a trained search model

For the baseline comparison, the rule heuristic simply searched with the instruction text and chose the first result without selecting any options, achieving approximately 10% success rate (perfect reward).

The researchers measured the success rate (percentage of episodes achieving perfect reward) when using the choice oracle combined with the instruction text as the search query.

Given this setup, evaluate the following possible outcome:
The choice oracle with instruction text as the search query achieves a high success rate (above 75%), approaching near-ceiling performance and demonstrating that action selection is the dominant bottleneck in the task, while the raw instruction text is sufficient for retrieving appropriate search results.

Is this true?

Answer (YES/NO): NO